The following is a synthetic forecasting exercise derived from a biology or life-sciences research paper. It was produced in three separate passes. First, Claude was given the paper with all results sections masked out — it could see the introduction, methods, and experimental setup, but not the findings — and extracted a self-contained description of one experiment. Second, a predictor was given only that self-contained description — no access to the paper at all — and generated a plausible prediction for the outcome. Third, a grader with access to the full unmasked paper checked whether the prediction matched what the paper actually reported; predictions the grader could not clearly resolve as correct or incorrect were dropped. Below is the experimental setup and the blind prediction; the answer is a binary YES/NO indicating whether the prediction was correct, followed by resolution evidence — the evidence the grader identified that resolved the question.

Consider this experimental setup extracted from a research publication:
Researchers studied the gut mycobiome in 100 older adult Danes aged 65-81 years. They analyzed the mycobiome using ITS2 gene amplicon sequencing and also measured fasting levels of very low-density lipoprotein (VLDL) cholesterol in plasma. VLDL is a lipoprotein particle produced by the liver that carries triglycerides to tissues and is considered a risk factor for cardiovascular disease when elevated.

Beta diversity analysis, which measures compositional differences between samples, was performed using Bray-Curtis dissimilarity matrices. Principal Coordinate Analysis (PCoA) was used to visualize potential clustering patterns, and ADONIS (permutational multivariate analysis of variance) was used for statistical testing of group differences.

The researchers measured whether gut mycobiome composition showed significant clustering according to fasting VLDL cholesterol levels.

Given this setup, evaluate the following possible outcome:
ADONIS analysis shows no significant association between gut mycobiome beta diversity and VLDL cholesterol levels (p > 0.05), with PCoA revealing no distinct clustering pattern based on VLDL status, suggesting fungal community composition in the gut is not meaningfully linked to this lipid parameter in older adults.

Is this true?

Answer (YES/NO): NO